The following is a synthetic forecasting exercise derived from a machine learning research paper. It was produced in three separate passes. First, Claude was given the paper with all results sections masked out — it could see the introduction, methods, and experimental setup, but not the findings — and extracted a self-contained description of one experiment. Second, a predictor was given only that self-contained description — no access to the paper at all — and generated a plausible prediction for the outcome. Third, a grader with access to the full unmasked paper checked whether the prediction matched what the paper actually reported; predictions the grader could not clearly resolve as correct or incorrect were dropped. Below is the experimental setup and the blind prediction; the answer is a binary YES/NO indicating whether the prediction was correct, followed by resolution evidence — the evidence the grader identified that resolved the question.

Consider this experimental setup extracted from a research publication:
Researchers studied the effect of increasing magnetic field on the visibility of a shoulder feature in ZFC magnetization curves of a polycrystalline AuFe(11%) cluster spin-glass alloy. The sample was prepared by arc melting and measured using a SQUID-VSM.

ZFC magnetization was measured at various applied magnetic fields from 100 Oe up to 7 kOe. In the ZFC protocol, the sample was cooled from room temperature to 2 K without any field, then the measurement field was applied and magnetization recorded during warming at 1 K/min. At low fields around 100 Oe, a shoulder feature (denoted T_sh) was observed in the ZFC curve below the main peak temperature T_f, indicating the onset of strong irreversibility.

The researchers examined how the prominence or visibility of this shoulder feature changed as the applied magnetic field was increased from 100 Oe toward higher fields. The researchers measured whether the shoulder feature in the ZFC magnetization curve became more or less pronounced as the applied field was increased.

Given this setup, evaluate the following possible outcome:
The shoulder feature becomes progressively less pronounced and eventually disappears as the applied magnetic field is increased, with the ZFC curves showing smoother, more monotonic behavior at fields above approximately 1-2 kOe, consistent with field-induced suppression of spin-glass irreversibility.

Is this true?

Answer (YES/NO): NO